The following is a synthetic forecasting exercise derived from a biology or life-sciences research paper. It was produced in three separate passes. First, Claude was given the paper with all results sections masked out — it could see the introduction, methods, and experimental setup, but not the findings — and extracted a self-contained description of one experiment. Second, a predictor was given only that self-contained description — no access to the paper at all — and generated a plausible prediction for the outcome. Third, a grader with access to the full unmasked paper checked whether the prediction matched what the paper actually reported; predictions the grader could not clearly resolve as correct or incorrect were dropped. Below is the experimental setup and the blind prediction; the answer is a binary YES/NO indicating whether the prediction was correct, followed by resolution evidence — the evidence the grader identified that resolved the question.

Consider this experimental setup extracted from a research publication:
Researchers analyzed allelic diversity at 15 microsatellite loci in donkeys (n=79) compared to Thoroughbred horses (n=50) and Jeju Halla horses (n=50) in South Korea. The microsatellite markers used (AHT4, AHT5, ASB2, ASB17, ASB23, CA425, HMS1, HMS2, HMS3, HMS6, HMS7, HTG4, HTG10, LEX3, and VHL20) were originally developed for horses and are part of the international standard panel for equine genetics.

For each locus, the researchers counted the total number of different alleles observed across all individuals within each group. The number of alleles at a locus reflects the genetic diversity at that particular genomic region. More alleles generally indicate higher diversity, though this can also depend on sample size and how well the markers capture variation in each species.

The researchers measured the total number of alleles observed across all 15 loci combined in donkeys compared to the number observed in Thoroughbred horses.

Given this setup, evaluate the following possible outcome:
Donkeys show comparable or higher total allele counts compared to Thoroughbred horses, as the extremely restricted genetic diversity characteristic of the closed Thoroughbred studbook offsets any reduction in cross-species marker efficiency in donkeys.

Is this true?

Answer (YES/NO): YES